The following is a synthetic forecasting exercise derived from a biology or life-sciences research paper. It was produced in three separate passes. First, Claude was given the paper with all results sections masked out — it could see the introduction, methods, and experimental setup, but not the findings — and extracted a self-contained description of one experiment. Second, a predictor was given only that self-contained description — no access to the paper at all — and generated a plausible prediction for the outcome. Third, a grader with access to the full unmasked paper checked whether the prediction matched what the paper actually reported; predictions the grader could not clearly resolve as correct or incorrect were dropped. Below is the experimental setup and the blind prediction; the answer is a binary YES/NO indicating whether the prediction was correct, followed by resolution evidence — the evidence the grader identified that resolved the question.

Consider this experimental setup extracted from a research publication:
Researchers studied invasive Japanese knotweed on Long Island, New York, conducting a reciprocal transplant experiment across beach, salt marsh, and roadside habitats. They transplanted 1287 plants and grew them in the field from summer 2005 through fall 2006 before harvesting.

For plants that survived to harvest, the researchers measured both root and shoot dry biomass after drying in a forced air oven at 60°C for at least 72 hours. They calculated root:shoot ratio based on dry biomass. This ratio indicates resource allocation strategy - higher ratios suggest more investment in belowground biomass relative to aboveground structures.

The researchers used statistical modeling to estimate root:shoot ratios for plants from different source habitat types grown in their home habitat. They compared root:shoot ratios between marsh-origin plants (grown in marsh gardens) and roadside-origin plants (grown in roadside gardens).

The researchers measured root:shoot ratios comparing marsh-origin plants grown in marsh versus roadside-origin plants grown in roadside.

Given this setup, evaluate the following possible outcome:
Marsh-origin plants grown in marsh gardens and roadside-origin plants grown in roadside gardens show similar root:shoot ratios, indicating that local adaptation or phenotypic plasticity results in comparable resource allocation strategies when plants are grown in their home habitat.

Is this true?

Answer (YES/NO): YES